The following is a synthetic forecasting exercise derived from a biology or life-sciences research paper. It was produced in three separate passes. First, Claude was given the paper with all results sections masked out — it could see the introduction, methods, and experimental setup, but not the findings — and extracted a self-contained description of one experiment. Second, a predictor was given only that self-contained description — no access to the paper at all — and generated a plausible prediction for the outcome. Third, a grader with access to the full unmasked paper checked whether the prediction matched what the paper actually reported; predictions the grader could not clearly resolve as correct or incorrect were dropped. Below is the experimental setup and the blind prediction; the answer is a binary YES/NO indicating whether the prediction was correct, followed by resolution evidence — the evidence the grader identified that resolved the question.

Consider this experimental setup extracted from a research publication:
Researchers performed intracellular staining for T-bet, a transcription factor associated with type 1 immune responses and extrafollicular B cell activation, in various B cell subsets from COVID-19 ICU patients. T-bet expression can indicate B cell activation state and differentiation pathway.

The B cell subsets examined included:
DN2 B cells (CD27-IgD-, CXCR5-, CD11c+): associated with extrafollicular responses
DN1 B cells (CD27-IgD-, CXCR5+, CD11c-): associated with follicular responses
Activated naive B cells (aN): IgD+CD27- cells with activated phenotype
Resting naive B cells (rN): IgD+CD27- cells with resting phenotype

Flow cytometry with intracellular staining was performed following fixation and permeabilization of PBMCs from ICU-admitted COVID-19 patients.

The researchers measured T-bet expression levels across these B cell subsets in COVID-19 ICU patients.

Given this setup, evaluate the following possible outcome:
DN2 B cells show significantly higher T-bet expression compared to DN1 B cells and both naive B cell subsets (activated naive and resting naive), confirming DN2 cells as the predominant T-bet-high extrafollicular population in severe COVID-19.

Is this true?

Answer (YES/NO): NO